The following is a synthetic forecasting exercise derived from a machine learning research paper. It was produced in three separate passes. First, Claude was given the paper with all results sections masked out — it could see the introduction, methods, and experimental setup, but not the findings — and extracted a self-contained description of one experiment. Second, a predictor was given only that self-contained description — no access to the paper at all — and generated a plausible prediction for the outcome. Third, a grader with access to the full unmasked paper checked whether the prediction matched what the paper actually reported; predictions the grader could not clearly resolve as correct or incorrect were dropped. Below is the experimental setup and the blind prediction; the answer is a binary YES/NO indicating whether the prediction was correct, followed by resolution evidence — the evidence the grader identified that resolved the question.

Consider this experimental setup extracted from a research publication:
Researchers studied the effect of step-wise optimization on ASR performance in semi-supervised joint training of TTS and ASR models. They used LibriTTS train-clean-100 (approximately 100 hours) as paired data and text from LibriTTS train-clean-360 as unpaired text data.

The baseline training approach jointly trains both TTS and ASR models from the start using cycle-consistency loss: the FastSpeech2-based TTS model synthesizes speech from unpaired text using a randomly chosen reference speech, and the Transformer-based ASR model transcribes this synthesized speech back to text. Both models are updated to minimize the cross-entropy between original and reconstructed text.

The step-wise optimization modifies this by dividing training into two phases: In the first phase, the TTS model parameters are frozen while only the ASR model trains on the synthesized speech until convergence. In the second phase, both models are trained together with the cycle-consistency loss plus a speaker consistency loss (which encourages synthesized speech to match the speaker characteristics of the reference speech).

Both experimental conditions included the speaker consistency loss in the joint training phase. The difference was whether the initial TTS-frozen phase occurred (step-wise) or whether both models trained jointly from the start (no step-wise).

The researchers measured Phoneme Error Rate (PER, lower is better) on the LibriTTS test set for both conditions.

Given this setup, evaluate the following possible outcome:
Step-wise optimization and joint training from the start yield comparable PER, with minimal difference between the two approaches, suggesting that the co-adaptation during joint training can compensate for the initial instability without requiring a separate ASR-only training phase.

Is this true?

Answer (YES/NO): NO